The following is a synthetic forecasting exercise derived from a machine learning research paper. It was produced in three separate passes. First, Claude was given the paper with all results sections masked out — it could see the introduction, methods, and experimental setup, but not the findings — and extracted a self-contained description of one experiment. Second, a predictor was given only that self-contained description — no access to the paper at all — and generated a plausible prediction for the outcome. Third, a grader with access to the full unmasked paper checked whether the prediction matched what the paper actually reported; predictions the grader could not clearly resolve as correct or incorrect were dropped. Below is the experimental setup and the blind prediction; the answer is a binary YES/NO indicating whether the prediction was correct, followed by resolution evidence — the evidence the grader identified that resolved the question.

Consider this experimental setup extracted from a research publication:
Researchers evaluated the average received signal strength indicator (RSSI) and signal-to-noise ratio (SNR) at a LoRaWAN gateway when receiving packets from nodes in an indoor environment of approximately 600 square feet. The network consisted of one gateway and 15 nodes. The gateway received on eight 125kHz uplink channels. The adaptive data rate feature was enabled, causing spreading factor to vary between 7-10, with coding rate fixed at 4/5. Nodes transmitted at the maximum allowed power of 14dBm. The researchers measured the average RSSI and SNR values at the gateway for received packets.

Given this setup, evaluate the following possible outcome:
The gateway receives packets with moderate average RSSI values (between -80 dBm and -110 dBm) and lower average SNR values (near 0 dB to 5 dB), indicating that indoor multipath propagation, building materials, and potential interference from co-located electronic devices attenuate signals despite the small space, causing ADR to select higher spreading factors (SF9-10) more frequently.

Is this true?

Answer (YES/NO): NO